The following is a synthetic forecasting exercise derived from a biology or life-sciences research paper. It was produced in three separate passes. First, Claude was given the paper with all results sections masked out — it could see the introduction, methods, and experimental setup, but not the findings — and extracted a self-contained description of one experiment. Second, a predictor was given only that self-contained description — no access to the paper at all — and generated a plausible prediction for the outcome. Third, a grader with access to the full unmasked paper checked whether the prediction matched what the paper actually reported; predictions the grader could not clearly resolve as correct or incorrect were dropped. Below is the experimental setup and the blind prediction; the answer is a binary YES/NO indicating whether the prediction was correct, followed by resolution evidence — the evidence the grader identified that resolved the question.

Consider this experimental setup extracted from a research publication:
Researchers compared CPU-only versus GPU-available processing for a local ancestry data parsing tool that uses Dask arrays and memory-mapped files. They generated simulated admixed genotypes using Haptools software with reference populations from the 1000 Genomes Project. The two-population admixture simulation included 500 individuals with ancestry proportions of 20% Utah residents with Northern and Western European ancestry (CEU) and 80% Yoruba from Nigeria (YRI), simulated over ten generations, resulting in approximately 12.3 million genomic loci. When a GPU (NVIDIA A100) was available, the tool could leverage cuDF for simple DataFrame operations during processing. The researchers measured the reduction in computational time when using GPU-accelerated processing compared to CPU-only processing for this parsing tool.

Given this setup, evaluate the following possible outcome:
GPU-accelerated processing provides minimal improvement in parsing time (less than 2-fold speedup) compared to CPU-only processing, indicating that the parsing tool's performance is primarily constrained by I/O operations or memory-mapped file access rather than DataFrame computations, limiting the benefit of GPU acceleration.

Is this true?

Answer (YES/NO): YES